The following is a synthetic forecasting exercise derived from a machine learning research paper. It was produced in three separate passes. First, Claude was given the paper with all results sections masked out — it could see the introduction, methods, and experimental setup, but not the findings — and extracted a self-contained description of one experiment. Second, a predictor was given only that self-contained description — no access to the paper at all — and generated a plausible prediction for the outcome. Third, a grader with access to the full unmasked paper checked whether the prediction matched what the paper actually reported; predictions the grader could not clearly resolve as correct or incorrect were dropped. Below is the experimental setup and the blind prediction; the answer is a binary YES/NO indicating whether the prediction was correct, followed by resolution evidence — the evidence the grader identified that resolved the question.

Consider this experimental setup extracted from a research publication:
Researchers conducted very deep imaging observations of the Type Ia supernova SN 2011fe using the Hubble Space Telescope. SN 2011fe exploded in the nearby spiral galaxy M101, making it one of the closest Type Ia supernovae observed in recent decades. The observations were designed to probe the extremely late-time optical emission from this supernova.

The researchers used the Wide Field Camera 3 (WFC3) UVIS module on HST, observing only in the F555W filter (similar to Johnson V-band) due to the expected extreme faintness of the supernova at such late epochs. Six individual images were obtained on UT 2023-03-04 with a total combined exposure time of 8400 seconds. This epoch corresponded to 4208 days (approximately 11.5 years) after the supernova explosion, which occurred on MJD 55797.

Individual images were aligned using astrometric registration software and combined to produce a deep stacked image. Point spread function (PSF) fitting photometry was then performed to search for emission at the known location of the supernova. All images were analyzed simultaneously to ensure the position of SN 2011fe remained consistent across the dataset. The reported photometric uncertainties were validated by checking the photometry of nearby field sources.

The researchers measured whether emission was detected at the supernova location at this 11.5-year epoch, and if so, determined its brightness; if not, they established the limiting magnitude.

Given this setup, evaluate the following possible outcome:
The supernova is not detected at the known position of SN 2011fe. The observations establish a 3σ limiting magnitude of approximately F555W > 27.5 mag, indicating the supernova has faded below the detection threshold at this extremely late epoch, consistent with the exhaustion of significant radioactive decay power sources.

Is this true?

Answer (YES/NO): NO